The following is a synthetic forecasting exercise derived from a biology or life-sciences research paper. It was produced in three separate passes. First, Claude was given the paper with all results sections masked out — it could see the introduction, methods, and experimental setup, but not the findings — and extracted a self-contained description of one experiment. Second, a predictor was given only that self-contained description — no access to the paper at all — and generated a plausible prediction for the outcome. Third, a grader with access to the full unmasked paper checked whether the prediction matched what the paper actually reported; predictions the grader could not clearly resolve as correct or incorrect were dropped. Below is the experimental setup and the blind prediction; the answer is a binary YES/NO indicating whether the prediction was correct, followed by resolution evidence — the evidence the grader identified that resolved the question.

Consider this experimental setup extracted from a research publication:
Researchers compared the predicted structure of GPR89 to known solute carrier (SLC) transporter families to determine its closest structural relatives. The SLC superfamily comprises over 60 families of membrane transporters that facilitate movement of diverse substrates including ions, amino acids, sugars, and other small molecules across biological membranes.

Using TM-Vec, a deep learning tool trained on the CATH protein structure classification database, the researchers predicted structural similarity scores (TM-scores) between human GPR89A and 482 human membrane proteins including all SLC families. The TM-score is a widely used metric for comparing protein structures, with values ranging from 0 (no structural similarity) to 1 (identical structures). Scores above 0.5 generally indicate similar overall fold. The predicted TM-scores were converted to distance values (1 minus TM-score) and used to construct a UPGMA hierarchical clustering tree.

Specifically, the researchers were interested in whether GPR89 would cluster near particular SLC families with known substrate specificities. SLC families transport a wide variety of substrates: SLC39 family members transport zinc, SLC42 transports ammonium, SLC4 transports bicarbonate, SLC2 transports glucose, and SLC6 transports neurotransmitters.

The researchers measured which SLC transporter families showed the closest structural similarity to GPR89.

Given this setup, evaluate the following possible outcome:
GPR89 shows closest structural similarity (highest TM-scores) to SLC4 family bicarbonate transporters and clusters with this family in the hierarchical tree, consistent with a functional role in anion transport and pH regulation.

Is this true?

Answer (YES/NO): NO